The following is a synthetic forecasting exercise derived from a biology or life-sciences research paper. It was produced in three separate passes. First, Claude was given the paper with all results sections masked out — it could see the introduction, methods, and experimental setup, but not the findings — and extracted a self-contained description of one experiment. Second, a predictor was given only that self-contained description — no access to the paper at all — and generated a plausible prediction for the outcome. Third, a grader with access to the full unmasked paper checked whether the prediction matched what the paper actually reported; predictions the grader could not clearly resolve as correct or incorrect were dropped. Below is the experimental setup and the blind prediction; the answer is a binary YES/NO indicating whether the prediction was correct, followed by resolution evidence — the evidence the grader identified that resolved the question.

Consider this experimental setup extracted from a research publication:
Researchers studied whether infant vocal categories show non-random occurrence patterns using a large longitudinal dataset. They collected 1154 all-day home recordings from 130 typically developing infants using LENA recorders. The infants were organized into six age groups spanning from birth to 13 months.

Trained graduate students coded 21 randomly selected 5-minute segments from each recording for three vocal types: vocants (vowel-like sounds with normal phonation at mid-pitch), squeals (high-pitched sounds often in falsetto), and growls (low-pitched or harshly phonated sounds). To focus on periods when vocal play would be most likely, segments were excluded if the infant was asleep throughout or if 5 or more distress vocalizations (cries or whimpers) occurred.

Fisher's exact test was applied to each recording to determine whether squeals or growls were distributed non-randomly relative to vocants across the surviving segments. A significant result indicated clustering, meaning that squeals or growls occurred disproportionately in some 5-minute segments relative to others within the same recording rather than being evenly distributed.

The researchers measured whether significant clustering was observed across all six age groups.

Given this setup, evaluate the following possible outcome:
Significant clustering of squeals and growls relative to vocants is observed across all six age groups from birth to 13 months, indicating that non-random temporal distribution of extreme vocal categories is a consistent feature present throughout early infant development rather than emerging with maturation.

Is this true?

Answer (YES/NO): YES